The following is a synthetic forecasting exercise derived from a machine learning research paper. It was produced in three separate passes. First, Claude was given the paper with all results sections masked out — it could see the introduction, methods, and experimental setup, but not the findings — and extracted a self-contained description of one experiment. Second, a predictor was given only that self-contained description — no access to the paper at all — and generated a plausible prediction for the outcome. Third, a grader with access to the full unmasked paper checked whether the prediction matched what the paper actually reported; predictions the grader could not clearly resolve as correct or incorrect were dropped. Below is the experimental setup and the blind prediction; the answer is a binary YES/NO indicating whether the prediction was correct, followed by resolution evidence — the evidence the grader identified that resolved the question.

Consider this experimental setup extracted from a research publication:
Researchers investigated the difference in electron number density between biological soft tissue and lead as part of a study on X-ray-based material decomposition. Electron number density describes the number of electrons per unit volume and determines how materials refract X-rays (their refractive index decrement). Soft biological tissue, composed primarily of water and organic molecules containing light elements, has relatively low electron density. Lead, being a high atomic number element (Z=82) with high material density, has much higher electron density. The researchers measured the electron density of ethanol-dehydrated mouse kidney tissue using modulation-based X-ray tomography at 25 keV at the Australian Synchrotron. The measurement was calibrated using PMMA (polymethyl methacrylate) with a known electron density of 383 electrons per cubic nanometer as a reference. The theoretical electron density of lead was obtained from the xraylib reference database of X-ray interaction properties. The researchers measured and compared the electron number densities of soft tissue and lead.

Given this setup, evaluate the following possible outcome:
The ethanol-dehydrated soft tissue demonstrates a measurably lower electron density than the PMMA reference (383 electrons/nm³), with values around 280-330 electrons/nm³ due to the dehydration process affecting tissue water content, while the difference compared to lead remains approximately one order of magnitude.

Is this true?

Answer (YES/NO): NO